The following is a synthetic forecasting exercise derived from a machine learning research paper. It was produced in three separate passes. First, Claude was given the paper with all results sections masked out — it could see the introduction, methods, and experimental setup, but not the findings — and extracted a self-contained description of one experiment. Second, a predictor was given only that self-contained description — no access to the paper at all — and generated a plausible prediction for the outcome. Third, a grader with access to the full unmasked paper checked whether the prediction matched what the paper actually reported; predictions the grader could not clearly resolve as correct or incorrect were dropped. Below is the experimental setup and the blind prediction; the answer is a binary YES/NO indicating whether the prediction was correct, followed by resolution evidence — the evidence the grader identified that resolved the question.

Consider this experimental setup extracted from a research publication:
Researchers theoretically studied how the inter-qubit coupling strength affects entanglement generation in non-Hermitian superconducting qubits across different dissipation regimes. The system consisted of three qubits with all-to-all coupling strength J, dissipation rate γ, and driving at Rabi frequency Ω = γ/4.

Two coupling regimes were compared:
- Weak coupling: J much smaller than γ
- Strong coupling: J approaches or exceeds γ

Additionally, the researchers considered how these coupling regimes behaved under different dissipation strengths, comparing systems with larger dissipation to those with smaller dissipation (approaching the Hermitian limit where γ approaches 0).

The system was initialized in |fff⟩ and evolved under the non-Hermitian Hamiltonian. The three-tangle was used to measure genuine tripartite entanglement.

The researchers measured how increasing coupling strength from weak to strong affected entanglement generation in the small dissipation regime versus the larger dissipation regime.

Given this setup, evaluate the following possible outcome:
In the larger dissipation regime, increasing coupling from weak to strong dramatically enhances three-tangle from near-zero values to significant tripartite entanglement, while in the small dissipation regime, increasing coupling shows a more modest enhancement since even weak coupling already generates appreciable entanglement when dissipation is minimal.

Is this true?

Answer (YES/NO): NO